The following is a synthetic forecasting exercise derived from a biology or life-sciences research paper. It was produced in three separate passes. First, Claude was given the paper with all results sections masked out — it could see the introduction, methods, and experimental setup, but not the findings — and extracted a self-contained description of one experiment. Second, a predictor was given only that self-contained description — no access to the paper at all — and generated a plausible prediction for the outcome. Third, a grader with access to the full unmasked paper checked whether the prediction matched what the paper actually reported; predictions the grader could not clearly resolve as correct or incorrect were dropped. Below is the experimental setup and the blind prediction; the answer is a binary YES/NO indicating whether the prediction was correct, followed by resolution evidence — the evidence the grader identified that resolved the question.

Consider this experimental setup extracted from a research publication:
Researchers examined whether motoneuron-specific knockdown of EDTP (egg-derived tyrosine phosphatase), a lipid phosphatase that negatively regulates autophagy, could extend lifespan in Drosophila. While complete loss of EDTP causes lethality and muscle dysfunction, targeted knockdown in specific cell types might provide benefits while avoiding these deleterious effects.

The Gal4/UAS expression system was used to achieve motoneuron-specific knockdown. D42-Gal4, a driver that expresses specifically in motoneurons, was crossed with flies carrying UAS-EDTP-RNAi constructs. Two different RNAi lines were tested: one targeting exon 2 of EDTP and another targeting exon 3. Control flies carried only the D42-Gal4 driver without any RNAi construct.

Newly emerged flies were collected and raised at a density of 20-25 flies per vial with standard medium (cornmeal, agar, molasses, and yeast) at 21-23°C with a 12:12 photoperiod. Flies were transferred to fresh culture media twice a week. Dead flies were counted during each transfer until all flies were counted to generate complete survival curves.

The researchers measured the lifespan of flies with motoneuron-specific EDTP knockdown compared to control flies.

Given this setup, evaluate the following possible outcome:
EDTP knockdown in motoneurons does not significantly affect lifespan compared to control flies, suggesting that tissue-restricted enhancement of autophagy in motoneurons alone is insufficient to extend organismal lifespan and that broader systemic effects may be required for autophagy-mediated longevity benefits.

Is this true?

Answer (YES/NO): NO